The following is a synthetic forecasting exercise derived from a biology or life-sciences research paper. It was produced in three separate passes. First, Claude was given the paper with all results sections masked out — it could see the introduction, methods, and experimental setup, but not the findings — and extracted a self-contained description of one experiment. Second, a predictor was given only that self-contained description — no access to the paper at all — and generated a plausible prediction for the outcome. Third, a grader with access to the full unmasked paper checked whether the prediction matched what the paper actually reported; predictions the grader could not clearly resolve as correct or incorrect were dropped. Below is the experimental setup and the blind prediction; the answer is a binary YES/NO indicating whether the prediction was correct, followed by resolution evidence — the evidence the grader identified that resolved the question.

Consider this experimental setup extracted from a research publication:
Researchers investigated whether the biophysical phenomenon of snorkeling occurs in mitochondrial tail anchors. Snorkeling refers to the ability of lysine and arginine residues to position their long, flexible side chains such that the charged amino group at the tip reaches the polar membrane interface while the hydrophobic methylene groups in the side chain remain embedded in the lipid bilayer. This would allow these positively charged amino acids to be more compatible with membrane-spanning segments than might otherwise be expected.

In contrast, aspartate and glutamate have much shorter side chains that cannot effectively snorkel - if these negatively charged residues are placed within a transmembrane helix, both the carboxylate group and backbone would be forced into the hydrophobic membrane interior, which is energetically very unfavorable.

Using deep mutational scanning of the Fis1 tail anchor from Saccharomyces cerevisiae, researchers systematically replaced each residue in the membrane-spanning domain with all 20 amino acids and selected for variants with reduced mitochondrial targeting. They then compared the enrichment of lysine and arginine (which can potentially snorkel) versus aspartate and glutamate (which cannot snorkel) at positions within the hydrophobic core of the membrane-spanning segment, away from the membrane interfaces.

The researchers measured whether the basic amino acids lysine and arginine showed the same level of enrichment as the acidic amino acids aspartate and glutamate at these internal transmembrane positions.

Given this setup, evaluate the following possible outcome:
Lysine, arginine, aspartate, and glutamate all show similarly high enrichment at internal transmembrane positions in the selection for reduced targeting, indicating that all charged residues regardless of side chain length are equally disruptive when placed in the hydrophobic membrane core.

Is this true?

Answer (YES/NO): NO